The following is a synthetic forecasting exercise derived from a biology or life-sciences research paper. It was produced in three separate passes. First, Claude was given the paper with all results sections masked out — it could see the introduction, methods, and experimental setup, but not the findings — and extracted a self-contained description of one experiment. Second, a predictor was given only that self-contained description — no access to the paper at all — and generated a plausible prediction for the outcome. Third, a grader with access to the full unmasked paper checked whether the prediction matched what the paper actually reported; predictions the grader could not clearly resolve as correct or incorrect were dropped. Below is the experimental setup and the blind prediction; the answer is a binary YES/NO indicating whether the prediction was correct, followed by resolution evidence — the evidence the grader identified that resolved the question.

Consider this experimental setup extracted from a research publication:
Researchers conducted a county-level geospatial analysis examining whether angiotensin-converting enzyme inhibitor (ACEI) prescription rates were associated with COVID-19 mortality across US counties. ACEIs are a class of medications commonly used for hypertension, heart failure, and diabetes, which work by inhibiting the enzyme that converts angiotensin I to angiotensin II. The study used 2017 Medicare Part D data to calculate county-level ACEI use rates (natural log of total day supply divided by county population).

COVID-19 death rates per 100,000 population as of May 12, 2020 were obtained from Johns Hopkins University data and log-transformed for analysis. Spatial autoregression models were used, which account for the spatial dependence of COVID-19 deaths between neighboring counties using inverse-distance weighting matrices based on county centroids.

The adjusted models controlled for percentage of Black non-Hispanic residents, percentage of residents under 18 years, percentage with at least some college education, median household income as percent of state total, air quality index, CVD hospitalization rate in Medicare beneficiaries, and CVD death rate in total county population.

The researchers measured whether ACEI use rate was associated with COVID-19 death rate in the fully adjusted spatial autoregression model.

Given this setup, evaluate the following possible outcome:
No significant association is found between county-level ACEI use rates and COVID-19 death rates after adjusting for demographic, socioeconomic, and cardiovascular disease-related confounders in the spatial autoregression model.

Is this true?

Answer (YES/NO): NO